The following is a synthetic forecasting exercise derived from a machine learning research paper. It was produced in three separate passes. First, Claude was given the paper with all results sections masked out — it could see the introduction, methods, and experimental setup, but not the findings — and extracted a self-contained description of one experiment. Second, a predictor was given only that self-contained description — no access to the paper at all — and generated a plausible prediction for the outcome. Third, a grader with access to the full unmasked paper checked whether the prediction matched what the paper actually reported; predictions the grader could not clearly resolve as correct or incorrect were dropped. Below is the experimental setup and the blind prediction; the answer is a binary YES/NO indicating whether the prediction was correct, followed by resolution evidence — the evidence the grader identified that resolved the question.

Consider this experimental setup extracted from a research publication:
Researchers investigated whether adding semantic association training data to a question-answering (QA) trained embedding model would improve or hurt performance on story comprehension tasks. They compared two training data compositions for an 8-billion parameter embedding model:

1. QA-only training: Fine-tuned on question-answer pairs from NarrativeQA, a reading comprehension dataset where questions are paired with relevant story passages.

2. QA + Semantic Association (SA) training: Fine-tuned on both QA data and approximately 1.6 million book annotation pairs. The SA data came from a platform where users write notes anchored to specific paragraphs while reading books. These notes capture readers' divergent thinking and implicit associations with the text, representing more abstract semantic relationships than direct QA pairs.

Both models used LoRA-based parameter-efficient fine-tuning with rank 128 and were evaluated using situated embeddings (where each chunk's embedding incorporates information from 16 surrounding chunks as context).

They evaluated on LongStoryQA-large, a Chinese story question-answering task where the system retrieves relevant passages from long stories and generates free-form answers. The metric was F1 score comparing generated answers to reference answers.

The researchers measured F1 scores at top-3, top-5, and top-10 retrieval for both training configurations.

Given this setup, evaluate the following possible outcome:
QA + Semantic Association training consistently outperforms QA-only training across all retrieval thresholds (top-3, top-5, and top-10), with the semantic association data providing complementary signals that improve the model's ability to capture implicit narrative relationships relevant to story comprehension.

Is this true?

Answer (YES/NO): NO